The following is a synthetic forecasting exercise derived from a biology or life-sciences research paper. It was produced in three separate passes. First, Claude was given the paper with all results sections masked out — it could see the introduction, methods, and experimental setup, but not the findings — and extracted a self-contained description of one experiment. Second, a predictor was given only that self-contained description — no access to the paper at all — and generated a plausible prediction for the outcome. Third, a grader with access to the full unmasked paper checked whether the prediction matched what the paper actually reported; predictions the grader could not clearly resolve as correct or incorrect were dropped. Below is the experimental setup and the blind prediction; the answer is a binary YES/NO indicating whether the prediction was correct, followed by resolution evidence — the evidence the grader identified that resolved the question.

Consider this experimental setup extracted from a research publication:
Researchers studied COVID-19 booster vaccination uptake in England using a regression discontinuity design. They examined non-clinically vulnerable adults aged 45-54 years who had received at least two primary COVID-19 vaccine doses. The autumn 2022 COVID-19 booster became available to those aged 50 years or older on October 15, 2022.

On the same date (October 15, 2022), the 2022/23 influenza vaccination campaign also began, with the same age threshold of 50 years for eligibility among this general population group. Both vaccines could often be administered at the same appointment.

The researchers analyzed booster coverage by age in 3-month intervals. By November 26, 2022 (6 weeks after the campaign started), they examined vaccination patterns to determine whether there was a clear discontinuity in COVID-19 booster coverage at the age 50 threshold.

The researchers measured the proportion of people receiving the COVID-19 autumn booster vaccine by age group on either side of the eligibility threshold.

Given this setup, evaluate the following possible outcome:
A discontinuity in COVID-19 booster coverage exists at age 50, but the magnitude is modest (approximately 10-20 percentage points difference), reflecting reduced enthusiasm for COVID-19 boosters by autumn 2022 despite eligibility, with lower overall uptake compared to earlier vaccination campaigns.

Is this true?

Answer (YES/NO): NO